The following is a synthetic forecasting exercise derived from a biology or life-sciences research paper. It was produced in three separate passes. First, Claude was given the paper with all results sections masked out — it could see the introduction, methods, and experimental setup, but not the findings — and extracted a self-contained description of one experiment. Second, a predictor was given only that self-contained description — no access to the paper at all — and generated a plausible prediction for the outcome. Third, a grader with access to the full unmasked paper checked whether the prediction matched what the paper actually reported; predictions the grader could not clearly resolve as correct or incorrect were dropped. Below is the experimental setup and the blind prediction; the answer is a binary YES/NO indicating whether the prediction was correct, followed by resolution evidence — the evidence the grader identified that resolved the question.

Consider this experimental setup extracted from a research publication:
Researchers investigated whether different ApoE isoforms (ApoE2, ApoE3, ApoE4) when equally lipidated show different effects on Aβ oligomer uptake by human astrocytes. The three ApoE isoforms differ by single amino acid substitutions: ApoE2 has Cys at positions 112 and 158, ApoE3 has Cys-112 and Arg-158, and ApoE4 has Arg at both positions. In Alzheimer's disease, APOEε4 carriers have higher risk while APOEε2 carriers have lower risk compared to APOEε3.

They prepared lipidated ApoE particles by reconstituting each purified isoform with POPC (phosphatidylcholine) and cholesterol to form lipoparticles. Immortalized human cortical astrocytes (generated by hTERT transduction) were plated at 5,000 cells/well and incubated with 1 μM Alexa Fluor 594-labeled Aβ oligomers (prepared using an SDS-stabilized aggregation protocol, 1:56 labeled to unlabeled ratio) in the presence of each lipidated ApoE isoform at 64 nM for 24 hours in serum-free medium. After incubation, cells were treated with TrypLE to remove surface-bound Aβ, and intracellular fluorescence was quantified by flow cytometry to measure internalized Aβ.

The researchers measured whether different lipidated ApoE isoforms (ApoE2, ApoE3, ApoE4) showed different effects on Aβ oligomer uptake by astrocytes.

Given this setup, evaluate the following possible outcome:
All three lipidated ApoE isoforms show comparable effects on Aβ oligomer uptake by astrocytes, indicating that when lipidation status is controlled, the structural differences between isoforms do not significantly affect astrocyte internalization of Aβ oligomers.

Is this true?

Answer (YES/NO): NO